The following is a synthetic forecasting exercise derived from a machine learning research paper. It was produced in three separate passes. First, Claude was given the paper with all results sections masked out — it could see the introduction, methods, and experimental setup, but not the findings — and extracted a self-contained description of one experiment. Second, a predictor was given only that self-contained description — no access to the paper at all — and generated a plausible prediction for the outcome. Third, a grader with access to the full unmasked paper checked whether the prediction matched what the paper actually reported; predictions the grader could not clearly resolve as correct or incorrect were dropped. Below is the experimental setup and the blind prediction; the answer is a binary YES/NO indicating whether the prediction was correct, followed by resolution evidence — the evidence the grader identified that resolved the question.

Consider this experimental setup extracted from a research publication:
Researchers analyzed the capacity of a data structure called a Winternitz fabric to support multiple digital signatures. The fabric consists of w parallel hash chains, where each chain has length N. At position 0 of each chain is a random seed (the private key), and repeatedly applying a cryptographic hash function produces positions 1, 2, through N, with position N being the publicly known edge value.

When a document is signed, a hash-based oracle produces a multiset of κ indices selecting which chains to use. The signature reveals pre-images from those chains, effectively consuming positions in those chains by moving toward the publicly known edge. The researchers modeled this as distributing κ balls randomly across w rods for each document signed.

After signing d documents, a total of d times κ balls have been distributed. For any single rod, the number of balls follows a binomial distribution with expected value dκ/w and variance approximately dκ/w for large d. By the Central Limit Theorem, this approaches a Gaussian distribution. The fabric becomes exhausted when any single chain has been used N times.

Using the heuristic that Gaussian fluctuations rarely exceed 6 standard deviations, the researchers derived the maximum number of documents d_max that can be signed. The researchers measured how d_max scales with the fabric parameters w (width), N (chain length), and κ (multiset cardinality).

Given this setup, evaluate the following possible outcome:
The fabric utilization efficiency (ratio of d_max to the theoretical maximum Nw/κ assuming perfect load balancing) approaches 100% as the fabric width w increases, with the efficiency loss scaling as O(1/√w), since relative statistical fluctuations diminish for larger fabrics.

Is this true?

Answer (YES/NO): NO